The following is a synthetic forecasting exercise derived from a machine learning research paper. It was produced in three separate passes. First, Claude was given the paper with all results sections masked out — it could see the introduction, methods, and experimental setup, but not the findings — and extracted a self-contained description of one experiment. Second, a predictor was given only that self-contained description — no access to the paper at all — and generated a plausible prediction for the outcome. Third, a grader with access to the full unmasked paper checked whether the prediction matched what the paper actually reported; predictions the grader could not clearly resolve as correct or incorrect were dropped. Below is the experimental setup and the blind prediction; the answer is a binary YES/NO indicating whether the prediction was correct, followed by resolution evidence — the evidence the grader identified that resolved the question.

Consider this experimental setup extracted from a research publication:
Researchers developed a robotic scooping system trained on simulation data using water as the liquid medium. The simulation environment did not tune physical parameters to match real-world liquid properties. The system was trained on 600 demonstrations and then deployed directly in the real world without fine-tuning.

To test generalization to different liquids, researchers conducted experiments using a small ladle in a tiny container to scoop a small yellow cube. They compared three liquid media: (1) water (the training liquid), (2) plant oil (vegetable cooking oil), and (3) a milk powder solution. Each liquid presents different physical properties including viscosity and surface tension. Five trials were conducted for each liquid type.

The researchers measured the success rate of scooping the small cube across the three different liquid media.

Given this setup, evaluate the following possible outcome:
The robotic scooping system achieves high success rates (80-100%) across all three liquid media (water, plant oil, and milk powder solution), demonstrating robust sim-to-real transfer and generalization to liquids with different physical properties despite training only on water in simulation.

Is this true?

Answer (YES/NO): YES